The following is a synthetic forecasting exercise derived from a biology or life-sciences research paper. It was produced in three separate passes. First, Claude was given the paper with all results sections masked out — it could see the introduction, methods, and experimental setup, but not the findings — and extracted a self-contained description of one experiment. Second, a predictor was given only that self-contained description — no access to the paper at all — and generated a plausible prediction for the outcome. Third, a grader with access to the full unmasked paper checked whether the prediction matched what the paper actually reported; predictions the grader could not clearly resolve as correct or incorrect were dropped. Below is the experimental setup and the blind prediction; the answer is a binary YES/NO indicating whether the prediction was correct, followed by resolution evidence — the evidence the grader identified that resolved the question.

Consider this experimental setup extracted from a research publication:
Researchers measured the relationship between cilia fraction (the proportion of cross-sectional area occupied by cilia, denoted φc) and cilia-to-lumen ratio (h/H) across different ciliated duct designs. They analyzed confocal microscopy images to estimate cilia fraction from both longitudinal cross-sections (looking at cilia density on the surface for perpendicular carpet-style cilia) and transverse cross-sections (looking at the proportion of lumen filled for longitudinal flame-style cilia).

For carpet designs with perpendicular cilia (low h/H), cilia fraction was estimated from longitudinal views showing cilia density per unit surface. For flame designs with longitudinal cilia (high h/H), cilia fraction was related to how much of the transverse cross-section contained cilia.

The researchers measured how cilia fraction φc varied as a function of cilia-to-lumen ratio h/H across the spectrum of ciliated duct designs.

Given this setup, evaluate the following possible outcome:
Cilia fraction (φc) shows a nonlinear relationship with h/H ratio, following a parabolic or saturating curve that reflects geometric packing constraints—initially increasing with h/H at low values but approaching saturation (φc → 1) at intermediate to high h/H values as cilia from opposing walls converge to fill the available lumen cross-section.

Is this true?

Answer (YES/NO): NO